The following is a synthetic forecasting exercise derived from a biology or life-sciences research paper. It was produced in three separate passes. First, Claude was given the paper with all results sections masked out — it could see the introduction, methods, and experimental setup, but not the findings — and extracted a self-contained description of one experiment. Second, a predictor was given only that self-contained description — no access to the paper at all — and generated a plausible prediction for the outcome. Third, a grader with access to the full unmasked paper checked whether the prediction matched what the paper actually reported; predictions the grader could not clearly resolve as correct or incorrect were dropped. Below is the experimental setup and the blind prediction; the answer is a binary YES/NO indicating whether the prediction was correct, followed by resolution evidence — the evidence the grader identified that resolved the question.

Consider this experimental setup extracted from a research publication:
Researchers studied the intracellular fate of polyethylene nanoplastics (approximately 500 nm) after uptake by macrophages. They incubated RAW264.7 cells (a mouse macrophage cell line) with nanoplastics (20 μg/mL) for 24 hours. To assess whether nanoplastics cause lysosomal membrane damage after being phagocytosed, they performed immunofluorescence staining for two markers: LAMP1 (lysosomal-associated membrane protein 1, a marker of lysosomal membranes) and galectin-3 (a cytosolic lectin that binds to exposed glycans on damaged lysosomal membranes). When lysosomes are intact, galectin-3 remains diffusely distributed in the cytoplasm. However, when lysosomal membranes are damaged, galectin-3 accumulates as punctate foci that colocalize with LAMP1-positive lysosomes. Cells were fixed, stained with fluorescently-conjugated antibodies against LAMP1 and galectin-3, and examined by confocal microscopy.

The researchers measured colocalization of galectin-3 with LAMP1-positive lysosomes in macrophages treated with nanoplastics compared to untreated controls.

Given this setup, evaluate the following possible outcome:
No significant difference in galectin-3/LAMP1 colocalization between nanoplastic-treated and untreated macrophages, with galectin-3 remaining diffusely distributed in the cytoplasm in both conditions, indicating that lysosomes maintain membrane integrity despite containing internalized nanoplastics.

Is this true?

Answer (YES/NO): NO